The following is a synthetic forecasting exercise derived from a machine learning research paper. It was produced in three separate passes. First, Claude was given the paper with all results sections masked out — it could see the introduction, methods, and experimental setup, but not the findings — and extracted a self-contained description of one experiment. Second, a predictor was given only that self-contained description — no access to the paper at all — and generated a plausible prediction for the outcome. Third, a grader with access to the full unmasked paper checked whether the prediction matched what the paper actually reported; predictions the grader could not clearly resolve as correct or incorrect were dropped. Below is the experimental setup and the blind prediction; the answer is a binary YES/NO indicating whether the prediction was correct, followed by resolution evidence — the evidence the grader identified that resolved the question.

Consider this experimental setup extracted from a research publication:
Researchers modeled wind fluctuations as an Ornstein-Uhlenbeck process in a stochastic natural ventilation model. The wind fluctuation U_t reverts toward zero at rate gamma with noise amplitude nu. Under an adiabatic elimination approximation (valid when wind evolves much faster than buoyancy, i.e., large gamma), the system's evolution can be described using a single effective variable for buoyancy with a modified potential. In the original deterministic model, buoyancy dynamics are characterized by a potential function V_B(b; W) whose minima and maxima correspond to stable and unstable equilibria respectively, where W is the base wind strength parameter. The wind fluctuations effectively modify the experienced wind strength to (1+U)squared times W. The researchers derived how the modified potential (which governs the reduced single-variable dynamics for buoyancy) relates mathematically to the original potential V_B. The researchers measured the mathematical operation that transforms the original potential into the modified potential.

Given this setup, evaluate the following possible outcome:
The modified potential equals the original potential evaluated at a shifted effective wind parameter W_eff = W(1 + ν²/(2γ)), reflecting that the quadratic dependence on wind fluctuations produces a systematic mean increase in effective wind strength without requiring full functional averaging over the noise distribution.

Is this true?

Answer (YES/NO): NO